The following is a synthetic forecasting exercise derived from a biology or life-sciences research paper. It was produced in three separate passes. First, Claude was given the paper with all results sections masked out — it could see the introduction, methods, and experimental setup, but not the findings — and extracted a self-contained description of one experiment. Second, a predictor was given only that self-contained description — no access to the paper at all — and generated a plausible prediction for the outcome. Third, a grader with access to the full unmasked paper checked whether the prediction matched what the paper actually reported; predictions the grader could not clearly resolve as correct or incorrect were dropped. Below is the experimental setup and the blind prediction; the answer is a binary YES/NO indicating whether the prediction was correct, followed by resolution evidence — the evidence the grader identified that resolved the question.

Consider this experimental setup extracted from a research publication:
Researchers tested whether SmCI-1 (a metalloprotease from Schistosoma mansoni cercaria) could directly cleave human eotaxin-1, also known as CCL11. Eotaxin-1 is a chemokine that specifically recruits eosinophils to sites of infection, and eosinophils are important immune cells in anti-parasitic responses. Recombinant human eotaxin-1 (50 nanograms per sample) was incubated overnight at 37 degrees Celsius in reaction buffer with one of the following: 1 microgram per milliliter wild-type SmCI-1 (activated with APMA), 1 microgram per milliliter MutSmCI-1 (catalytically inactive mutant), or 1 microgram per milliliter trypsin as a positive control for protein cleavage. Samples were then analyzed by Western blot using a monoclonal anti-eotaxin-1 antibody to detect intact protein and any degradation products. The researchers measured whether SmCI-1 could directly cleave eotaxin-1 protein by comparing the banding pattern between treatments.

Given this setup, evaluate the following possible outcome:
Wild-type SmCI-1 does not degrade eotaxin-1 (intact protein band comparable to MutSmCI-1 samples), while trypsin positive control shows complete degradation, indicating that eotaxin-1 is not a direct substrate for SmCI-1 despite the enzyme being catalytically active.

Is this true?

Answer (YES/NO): YES